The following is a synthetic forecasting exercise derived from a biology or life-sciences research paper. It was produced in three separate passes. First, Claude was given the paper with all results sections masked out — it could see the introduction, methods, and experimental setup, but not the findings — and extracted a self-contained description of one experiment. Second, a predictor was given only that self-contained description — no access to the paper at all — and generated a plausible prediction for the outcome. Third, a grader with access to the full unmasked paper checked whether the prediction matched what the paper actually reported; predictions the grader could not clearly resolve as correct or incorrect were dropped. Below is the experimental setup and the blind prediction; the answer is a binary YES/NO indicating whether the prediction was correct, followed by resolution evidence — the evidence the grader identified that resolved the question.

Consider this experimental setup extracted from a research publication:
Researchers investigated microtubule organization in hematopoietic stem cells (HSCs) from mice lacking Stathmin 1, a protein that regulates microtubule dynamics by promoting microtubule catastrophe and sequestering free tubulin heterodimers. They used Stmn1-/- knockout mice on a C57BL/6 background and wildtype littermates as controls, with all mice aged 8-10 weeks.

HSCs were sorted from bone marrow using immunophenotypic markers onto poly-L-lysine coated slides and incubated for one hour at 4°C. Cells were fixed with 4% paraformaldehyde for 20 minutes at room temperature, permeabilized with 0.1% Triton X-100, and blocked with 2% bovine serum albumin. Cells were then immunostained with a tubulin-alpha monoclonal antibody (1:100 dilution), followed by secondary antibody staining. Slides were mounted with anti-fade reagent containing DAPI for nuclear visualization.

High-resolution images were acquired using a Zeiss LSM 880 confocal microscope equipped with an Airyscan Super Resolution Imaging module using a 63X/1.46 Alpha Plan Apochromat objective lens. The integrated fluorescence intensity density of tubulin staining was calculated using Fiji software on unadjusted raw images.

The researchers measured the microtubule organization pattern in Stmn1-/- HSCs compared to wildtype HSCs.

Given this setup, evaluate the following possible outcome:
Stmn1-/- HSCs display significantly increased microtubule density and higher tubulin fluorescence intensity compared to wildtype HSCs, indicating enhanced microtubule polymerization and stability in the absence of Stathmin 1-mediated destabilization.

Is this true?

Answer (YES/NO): NO